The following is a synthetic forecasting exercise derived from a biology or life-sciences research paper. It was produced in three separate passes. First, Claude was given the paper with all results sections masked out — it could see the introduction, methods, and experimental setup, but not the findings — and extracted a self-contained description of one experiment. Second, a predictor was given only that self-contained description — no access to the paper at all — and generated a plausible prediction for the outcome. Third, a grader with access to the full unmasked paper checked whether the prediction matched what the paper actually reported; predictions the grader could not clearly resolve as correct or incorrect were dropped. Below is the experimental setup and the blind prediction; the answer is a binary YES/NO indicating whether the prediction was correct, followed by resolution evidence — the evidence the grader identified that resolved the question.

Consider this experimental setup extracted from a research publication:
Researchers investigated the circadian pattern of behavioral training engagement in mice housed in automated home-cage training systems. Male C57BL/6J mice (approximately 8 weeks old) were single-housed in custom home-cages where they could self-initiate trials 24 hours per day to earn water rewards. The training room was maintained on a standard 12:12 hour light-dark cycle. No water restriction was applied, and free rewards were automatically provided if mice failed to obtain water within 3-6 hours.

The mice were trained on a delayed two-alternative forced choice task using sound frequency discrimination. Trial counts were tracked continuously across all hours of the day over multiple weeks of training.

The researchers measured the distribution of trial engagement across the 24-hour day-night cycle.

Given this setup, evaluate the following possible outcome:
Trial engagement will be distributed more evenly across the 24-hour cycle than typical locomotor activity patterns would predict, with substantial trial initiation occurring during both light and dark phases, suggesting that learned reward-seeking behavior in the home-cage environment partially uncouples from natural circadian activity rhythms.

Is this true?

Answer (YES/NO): NO